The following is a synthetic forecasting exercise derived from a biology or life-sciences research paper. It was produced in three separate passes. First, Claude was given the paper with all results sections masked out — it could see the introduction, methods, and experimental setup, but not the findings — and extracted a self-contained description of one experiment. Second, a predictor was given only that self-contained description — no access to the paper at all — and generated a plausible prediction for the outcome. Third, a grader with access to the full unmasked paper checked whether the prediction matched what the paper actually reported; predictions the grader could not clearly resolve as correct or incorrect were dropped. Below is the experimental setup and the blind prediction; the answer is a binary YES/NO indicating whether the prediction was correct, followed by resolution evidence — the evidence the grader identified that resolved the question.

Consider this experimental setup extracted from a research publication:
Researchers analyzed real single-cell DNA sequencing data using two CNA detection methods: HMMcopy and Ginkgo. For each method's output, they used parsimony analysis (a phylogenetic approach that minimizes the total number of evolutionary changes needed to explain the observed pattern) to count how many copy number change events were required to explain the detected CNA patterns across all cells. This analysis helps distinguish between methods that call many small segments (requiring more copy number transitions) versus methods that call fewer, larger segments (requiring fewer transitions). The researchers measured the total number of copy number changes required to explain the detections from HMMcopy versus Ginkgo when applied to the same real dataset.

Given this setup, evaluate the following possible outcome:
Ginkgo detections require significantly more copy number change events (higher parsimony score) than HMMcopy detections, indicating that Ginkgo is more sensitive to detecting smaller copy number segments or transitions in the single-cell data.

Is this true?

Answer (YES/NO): YES